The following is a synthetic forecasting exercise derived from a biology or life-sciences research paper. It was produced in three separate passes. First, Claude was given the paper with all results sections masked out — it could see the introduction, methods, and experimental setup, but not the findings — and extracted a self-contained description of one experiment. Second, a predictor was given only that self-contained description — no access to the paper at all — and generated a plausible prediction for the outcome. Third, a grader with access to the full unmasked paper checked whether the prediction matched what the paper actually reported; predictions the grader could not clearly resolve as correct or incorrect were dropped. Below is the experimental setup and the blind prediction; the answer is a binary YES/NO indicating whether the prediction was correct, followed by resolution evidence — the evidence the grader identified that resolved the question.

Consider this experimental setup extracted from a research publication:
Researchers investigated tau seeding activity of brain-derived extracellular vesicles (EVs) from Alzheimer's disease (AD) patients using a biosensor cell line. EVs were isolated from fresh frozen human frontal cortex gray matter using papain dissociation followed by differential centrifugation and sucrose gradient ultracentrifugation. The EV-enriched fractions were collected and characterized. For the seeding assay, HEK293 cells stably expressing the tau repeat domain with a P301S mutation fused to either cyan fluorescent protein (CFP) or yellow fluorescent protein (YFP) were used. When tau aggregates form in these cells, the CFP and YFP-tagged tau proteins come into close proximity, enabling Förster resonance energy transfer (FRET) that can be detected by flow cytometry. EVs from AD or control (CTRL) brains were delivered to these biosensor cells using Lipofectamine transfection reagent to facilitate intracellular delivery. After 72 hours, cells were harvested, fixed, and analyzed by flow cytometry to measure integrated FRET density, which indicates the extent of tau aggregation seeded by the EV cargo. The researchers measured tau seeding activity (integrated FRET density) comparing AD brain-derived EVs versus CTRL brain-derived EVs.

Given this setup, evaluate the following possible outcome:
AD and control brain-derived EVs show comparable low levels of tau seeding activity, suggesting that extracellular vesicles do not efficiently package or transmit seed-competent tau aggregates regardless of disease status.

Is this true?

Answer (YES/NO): NO